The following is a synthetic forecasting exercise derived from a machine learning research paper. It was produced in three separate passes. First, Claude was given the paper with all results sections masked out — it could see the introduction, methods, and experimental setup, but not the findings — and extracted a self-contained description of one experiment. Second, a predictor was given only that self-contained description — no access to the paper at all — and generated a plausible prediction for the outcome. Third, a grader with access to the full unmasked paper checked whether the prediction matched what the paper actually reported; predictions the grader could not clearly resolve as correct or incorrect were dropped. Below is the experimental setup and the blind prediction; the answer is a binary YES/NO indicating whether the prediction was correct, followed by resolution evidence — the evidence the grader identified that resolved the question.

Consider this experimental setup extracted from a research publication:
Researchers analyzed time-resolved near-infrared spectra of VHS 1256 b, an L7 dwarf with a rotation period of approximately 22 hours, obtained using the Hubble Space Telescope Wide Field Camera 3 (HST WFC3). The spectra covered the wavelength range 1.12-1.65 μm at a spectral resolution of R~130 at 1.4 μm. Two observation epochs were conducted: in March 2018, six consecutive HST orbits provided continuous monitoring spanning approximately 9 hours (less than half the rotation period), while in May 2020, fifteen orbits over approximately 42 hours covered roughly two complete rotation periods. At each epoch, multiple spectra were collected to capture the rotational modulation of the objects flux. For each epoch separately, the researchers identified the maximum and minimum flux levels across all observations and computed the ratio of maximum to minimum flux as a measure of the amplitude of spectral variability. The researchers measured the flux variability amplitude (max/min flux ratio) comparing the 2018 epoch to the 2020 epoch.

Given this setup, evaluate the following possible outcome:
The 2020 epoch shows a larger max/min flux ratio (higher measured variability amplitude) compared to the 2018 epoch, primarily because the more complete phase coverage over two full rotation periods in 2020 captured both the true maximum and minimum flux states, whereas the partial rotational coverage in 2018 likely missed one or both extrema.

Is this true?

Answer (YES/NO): NO